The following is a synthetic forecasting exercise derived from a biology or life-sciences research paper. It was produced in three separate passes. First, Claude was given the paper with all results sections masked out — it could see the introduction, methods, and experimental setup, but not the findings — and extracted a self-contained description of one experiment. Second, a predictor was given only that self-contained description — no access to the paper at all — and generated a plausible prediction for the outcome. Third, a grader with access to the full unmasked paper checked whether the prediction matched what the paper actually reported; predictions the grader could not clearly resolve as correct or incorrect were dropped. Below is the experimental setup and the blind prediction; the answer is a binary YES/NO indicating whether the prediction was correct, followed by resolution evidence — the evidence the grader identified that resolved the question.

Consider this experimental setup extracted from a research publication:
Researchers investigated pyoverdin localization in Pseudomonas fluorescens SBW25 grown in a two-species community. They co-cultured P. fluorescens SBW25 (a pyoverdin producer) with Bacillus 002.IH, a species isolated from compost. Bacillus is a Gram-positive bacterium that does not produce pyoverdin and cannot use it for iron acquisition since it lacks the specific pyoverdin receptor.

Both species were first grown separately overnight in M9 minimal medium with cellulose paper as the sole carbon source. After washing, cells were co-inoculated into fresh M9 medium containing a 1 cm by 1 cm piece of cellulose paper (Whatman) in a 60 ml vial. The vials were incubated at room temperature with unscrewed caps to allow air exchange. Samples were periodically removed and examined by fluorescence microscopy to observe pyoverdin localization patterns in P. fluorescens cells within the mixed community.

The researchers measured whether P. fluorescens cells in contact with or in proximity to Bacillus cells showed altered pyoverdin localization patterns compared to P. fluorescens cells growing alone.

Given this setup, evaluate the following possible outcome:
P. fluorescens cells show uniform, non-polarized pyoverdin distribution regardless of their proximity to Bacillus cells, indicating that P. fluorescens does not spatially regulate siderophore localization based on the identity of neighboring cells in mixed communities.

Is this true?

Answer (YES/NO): NO